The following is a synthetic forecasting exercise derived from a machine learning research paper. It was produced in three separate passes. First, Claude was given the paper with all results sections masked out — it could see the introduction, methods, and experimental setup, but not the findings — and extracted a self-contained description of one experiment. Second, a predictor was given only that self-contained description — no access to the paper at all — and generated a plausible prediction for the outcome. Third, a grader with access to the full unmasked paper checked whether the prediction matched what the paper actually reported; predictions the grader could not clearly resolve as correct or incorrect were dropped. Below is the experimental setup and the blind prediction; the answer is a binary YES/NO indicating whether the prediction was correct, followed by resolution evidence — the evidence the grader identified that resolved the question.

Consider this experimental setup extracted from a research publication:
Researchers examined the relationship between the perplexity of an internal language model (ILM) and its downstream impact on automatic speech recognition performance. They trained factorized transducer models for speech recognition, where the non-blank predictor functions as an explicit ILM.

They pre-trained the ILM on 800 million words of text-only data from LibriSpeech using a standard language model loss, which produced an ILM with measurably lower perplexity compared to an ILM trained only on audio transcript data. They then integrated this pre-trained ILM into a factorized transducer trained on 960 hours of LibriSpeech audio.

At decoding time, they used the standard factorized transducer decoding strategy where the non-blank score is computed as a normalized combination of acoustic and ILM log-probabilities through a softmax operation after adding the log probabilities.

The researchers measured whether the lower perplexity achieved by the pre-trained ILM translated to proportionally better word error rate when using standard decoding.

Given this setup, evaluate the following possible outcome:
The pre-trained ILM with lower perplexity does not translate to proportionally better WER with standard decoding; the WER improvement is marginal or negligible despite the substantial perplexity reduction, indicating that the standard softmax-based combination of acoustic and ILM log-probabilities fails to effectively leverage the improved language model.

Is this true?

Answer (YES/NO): YES